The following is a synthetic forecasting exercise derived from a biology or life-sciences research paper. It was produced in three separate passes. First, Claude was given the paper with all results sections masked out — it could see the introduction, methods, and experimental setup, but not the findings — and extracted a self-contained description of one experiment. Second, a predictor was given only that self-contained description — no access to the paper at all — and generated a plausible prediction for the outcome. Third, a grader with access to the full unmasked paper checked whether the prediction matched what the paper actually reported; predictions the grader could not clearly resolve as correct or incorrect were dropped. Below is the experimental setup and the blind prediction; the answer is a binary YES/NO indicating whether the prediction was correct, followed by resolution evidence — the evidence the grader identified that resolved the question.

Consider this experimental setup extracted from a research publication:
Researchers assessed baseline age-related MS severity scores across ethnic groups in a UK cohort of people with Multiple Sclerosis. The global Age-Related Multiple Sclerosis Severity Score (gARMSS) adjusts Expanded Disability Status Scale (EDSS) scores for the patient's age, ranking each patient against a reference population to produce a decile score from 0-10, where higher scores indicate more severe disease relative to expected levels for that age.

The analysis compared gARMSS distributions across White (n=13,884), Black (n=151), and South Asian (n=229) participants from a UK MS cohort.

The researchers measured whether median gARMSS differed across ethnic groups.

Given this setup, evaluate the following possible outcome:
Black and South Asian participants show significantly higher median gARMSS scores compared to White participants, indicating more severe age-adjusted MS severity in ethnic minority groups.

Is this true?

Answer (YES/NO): NO